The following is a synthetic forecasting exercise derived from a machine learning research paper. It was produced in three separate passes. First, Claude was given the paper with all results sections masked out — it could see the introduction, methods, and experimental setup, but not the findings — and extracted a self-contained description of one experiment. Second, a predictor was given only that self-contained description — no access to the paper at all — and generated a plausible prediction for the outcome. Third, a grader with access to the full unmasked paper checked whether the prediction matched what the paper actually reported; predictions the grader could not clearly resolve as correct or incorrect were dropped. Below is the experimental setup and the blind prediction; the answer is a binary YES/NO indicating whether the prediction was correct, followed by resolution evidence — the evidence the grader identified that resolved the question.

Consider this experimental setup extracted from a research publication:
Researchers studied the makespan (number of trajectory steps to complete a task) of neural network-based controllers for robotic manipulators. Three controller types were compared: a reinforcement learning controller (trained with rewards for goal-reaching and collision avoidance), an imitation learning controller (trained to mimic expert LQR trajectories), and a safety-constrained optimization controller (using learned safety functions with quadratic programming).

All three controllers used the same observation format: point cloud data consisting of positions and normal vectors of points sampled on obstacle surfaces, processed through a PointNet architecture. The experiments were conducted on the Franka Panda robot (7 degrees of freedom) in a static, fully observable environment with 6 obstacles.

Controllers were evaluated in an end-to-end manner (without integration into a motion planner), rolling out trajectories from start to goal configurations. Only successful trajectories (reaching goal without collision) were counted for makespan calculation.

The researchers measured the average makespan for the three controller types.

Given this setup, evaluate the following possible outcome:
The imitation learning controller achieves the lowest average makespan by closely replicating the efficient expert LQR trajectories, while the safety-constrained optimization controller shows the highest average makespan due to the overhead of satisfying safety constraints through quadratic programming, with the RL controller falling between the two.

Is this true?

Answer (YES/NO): NO